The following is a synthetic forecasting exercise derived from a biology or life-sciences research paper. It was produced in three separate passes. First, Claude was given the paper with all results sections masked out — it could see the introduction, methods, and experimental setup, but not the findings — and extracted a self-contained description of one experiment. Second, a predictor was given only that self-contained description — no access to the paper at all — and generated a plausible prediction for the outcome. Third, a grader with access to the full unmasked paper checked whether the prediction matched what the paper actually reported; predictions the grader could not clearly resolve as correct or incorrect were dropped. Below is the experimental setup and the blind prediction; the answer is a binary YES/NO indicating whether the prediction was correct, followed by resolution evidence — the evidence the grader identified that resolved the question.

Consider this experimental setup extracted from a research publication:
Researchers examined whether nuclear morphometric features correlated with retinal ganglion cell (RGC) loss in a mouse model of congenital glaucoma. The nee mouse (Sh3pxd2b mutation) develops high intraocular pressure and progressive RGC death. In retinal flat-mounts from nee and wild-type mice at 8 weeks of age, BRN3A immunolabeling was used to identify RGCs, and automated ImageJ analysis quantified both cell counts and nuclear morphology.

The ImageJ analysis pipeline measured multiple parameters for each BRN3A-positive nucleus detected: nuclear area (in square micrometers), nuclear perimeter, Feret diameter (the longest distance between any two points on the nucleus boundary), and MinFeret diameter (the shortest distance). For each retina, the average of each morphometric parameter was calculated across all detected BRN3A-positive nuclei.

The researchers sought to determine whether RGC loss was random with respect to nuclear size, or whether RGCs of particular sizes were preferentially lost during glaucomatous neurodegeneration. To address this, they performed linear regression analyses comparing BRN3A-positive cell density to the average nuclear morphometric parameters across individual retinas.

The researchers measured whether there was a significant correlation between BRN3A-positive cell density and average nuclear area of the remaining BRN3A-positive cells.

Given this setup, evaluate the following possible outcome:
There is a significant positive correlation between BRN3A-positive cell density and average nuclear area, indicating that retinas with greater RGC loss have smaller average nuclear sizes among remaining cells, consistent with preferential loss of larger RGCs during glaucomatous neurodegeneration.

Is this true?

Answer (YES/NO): YES